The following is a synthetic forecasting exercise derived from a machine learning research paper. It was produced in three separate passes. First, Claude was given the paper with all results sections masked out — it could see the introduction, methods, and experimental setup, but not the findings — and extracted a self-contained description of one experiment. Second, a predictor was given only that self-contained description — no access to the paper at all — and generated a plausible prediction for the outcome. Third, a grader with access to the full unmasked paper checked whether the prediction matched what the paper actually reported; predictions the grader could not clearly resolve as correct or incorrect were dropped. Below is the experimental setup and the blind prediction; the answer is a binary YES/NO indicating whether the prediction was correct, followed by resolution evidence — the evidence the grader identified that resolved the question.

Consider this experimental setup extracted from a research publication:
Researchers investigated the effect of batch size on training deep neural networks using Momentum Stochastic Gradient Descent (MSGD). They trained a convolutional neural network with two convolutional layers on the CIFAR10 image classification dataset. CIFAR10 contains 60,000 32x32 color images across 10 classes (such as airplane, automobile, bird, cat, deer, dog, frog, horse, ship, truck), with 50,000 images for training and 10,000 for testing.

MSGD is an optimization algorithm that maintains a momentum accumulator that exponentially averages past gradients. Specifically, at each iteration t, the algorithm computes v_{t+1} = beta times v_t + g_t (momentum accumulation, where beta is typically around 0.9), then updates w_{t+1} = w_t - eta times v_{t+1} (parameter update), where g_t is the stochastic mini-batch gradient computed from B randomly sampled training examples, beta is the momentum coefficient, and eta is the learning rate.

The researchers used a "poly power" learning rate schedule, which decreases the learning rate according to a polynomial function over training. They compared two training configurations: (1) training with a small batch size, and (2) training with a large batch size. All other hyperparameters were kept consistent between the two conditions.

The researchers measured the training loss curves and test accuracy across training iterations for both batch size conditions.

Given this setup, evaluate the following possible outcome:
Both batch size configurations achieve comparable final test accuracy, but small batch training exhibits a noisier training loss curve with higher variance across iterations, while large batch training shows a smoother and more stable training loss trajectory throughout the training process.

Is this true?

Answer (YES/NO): NO